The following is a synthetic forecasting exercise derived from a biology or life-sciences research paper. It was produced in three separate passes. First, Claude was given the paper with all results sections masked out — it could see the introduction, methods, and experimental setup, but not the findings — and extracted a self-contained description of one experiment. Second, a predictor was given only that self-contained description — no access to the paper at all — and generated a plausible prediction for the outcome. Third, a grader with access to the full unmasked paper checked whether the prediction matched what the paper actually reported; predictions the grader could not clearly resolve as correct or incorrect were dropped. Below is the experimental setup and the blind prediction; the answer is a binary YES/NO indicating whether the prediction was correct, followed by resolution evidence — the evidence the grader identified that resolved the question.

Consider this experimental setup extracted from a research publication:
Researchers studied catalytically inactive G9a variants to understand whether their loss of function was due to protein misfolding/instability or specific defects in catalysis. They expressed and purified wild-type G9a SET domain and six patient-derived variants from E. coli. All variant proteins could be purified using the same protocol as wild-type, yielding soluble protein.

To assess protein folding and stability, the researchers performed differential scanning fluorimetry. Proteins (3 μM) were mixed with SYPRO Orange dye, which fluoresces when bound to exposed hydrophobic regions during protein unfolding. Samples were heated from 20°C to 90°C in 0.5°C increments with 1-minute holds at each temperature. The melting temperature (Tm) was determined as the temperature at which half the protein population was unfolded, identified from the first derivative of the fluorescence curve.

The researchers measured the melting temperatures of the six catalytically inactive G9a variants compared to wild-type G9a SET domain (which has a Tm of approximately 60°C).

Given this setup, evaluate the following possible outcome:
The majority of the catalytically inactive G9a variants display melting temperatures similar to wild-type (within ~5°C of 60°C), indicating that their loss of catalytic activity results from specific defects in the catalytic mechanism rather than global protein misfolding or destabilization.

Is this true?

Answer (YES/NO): YES